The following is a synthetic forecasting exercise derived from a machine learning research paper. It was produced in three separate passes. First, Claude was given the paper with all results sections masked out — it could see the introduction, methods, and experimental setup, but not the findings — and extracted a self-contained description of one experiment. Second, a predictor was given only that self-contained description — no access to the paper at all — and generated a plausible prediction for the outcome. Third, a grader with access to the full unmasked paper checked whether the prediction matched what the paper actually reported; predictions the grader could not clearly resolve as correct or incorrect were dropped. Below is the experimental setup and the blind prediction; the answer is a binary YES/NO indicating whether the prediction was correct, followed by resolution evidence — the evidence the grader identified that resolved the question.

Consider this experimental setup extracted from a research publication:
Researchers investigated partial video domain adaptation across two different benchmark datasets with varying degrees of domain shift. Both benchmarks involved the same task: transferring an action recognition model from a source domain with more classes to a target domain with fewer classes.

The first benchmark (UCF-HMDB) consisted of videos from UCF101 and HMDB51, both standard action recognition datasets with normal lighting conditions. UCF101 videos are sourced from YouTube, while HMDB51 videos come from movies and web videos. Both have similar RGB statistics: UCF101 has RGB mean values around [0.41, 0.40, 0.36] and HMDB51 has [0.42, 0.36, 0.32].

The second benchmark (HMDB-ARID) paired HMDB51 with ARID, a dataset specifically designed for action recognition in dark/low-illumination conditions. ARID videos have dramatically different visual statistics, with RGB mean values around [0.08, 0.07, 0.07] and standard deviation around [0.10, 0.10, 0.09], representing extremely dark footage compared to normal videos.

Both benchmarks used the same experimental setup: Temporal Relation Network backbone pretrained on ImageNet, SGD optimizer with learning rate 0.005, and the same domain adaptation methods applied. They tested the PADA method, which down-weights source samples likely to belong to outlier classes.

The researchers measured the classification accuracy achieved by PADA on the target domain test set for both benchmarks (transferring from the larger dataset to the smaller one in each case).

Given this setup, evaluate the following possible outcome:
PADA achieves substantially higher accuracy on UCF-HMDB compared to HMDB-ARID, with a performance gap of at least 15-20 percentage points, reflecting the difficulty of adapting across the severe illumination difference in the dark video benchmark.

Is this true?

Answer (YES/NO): YES